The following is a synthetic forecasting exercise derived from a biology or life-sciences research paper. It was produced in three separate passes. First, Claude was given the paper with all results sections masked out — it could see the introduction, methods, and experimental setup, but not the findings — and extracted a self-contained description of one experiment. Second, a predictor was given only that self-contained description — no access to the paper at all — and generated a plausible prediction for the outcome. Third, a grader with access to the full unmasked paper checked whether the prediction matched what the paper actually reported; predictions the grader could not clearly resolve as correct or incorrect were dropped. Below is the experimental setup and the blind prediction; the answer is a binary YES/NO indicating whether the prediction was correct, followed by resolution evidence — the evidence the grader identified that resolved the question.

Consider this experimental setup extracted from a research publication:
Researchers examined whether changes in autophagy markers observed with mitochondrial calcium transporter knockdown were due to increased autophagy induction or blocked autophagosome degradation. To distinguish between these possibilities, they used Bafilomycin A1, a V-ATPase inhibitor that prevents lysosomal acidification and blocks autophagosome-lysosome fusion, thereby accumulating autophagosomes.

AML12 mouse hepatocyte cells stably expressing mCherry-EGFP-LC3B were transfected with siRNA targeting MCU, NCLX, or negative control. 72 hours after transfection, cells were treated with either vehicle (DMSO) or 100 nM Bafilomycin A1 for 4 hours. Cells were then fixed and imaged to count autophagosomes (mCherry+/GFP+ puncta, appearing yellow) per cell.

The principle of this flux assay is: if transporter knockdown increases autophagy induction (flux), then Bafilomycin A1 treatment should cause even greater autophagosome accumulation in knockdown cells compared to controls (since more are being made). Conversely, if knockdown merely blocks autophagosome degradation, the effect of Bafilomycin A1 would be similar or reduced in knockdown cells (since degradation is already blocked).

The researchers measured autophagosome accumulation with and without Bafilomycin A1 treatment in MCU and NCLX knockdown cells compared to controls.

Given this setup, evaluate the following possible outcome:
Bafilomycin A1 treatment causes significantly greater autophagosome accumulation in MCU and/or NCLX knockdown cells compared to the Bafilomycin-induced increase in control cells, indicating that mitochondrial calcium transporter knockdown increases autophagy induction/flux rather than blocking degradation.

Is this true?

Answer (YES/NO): NO